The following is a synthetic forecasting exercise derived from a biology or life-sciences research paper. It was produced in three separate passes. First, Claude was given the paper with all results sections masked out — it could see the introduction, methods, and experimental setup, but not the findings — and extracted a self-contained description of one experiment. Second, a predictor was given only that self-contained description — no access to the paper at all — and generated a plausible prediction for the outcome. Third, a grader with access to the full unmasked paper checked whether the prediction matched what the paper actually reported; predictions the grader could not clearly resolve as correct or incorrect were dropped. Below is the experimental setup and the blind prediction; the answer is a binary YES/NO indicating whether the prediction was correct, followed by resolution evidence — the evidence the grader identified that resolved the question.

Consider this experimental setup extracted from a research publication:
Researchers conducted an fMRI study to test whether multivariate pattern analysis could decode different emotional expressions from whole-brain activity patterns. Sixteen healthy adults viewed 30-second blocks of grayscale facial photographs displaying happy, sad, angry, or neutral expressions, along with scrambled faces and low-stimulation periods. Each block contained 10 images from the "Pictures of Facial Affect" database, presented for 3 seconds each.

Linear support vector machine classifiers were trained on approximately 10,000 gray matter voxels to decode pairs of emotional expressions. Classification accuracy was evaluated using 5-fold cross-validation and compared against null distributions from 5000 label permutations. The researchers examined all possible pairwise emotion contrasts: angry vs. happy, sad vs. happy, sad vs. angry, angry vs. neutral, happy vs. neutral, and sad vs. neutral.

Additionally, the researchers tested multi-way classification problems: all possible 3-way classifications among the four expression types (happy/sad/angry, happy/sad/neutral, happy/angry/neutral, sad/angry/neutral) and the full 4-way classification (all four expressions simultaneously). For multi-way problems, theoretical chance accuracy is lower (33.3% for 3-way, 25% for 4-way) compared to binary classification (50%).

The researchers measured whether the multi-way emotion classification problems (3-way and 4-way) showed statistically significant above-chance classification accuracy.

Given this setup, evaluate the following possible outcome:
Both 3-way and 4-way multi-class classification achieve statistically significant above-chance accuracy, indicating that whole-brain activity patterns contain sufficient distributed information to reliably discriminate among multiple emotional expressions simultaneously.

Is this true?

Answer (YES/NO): NO